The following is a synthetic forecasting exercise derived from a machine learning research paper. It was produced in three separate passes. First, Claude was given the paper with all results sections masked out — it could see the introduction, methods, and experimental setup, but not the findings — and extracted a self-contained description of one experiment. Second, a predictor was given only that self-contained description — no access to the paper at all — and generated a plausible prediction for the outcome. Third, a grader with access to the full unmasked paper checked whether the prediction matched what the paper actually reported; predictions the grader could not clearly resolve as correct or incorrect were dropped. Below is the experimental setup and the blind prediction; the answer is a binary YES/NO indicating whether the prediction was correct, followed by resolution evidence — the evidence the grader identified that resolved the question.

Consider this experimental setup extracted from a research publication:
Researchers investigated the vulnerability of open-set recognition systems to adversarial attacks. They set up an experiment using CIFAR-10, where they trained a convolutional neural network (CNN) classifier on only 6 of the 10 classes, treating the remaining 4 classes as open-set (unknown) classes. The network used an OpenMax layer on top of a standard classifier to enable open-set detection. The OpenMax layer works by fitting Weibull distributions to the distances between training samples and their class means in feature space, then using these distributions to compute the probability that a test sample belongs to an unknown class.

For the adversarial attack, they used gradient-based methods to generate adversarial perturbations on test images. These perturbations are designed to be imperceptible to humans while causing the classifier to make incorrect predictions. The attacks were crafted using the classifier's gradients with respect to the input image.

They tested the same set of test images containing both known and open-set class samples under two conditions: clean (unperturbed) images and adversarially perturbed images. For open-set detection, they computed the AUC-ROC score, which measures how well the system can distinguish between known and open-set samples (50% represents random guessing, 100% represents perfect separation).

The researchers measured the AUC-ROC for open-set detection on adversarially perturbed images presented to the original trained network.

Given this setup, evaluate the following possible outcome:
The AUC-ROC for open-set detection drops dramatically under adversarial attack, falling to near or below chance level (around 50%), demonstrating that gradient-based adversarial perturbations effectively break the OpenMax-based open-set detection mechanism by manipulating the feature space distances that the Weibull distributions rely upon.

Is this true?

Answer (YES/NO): YES